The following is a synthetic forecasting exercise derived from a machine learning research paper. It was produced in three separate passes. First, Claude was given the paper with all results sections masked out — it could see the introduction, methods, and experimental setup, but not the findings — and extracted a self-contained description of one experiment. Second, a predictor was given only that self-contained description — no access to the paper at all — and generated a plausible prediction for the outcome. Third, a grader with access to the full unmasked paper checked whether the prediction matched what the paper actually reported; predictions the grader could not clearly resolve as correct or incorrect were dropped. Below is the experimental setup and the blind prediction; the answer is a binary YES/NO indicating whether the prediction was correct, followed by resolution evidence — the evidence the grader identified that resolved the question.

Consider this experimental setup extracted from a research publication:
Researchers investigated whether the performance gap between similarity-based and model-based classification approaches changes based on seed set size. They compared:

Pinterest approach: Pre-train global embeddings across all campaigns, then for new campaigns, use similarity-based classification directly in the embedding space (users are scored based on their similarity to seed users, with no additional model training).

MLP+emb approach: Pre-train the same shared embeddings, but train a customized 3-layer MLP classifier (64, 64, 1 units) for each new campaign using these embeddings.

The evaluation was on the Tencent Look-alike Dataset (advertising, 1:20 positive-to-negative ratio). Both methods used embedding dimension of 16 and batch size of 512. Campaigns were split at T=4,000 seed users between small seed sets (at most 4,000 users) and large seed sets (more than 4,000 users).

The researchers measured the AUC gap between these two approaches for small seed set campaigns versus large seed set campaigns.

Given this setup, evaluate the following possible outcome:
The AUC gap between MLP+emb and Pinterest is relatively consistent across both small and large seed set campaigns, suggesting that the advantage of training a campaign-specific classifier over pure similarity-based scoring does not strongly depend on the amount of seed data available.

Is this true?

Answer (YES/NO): NO